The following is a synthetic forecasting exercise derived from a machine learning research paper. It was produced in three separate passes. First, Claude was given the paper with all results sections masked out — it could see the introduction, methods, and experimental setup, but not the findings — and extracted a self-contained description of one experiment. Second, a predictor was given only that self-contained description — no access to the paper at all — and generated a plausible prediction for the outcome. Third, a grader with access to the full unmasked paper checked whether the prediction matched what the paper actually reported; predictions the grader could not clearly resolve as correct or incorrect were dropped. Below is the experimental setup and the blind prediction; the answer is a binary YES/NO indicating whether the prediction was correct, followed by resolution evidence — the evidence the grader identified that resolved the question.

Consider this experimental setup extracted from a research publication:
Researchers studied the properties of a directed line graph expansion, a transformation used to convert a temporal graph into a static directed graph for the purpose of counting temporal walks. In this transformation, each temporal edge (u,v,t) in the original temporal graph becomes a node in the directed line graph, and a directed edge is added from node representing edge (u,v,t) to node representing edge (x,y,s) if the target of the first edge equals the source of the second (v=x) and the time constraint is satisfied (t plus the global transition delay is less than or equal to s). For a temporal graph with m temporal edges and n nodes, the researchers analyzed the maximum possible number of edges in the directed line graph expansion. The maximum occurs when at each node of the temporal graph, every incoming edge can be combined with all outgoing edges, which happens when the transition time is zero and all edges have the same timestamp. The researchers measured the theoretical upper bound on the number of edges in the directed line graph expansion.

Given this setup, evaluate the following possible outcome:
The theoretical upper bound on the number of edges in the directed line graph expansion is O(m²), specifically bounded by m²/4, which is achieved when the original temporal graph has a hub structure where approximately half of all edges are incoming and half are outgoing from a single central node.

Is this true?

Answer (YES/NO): NO